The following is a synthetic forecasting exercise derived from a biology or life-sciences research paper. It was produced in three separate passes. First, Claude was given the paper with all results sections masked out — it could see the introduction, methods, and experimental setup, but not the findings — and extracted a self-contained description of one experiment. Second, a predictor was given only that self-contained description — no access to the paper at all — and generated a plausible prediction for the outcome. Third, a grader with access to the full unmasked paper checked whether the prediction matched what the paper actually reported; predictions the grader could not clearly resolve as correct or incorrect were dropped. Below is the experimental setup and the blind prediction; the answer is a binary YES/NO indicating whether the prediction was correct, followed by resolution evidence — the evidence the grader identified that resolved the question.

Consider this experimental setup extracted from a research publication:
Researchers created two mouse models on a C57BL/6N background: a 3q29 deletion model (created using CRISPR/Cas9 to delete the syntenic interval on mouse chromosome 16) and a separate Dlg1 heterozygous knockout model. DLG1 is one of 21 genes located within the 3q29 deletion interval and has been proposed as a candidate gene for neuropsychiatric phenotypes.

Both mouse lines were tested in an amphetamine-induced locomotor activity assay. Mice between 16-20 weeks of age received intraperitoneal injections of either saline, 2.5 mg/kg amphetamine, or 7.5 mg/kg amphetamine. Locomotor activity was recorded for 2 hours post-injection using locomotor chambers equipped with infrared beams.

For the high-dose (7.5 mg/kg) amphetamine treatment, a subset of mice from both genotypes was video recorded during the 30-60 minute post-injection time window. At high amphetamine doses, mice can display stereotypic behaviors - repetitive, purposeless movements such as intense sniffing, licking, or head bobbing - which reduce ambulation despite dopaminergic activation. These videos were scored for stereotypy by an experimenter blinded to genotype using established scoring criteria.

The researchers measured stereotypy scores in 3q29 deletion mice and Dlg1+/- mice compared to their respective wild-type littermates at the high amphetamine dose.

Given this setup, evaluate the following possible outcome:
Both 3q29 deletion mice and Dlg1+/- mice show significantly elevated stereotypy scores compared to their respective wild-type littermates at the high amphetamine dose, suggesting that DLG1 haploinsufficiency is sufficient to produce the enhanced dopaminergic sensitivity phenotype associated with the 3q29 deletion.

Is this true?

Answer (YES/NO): NO